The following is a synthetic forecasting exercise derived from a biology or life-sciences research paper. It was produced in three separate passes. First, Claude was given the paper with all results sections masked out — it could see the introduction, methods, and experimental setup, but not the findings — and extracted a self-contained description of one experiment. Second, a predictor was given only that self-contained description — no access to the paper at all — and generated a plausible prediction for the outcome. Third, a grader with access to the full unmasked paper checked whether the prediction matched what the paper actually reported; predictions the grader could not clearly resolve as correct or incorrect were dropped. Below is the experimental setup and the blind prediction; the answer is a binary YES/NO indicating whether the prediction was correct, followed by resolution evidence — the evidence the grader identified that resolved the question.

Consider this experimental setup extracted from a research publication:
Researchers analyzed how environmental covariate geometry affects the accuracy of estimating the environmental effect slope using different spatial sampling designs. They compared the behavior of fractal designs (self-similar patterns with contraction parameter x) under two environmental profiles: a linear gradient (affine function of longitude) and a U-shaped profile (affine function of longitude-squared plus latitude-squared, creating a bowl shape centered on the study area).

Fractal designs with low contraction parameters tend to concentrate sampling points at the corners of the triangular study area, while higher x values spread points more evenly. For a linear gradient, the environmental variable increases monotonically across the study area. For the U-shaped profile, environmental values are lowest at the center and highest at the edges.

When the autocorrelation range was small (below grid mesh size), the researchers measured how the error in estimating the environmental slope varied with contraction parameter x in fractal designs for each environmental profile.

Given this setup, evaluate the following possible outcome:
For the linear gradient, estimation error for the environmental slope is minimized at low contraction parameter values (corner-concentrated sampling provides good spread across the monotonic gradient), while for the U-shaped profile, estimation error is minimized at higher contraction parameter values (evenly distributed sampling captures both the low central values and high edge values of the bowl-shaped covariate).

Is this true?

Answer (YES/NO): NO